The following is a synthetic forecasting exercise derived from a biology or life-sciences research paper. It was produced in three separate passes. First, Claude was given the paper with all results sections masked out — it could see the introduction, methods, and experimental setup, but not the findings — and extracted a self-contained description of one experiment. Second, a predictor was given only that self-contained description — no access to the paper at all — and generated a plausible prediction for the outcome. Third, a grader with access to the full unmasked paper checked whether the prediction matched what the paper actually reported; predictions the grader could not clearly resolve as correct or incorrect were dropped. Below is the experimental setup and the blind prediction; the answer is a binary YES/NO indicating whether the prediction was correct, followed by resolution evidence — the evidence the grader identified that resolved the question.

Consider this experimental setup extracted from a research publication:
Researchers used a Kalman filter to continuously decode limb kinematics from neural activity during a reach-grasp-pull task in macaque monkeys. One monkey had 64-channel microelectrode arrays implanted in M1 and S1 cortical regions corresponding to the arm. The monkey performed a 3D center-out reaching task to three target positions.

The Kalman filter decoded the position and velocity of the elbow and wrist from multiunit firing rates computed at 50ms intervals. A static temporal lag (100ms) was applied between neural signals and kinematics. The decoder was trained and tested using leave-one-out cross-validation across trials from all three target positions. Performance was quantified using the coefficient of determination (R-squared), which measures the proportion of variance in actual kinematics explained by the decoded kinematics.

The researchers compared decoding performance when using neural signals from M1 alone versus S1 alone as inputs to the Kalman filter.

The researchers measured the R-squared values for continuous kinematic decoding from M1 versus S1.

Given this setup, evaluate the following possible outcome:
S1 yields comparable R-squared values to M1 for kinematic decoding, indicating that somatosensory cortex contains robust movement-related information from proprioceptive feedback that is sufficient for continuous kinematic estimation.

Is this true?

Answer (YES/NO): YES